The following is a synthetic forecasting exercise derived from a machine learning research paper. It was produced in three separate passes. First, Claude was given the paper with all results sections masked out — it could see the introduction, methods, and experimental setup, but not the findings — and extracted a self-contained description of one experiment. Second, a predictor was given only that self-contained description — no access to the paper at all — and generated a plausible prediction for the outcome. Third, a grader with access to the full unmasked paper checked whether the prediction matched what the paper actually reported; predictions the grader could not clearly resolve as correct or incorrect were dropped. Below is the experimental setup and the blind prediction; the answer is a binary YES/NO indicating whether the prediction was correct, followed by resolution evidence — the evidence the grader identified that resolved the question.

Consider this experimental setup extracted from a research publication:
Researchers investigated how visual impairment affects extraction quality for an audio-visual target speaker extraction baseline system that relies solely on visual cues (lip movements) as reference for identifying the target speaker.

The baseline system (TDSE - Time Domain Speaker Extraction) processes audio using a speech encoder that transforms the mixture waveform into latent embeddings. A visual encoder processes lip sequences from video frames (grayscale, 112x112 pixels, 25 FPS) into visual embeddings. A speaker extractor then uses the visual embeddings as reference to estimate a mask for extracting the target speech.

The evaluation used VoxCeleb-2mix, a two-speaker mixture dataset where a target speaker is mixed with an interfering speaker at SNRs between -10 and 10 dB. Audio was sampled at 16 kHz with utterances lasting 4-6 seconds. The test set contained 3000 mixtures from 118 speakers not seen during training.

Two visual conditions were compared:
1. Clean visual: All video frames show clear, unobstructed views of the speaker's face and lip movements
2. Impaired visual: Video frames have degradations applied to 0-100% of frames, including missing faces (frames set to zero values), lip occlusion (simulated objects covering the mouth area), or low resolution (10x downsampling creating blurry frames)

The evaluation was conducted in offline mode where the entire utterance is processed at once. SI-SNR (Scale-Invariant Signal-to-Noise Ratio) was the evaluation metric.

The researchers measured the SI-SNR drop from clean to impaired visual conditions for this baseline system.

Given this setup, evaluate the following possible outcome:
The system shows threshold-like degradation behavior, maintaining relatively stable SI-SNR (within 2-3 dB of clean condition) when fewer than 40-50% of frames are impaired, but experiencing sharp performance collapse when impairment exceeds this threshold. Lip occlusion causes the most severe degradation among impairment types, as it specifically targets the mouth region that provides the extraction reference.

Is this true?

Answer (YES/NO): NO